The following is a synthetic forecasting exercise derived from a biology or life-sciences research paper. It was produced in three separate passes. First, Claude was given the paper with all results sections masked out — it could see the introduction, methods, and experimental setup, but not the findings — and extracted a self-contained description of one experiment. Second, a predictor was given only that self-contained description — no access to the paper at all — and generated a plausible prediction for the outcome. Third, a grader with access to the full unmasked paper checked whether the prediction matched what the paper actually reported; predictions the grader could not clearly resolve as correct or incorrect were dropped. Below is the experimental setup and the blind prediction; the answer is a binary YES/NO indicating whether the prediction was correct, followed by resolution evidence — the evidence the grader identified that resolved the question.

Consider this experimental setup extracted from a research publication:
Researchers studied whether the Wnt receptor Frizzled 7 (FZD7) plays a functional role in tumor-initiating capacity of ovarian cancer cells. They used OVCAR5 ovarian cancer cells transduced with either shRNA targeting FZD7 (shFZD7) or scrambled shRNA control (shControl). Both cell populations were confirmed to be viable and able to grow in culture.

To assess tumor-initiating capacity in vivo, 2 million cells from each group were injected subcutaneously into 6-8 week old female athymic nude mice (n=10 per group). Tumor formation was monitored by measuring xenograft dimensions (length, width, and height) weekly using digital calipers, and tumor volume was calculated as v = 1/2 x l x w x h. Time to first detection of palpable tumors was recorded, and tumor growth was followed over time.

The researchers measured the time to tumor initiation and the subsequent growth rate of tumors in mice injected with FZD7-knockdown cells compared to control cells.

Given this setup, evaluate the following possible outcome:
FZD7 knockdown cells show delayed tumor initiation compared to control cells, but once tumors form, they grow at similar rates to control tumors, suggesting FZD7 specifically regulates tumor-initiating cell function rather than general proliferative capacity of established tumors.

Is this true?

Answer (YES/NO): NO